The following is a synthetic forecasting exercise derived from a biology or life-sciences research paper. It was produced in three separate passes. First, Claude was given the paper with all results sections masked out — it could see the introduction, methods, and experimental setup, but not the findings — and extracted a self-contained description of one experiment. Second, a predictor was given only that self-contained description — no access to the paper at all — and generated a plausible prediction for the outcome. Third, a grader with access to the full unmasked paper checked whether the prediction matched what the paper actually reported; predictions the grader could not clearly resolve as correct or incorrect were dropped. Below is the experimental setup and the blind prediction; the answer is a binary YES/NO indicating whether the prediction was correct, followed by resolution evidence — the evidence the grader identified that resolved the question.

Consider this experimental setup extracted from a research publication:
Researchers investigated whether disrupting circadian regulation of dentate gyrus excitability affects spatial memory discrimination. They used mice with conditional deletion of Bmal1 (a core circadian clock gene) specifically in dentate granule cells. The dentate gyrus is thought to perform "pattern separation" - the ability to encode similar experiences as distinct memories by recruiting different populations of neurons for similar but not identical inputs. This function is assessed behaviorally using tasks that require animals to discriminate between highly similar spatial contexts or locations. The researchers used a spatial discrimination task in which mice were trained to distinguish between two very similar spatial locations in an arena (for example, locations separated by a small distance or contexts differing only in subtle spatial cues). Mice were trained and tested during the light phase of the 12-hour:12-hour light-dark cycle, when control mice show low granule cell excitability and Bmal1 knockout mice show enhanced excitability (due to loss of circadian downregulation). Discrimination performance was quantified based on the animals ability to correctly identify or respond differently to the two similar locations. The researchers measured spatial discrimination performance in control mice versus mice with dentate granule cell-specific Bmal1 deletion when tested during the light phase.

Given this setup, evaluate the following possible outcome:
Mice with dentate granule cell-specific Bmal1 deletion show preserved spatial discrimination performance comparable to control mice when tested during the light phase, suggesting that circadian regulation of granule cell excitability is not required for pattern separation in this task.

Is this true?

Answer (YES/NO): NO